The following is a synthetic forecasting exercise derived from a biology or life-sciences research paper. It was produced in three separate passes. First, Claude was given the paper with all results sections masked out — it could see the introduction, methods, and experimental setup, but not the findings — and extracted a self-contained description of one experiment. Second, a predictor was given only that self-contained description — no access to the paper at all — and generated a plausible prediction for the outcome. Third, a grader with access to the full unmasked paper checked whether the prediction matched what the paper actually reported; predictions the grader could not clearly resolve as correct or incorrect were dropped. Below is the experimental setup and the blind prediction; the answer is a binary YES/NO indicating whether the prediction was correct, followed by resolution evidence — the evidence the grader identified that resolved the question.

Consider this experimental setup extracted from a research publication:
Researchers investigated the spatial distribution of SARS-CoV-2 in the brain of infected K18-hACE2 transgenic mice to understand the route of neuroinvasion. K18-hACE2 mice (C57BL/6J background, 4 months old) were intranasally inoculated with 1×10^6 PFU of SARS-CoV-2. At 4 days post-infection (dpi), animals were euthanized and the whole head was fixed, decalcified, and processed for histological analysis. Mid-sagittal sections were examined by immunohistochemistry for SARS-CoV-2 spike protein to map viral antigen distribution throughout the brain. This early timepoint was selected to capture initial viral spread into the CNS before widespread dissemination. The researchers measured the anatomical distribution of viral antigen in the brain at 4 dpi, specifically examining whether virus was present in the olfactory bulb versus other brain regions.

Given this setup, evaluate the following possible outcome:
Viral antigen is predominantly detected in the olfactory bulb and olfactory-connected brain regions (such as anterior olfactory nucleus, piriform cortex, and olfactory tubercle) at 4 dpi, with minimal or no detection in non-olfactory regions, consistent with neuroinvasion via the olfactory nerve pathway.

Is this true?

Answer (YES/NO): YES